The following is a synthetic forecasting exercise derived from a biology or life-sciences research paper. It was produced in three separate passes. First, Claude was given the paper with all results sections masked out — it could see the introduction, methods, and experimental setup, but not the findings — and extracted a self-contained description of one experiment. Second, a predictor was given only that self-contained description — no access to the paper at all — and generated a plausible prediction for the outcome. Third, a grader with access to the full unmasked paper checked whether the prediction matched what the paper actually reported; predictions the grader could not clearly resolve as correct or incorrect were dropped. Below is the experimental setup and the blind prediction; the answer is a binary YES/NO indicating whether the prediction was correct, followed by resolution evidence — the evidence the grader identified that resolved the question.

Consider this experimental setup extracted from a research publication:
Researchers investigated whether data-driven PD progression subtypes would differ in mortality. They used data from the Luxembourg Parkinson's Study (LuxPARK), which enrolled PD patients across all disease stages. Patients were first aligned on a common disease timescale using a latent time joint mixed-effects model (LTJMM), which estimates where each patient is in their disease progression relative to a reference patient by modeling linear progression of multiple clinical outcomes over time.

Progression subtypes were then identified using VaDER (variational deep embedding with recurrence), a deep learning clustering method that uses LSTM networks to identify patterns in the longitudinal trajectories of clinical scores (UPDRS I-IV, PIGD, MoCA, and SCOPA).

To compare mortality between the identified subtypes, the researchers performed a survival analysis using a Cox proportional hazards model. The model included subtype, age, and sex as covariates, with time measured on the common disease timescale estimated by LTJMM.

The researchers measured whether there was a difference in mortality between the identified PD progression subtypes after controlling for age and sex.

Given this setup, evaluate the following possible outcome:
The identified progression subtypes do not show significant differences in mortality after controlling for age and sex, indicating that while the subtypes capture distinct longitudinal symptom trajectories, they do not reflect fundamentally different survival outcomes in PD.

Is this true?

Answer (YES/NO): NO